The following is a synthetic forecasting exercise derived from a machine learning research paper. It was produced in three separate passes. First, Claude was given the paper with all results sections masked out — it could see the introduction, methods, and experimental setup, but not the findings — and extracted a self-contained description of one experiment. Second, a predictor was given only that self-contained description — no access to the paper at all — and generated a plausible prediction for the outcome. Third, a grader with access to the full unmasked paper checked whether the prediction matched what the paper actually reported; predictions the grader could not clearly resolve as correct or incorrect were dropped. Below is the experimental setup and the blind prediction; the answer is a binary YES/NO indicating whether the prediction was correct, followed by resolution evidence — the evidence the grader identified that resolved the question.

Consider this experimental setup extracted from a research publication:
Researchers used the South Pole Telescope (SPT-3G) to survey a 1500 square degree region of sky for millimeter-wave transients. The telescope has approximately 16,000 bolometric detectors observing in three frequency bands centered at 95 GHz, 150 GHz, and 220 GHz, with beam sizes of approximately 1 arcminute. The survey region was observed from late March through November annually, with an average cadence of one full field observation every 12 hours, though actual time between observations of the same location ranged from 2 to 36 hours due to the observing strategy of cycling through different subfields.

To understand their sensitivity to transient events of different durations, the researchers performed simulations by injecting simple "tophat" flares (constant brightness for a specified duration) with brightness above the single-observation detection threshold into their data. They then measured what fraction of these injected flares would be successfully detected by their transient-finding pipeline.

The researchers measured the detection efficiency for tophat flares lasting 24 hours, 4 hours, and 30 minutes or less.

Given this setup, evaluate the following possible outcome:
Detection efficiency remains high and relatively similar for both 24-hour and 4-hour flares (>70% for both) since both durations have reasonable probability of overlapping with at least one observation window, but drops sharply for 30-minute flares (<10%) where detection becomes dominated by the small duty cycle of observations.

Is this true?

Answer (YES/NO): NO